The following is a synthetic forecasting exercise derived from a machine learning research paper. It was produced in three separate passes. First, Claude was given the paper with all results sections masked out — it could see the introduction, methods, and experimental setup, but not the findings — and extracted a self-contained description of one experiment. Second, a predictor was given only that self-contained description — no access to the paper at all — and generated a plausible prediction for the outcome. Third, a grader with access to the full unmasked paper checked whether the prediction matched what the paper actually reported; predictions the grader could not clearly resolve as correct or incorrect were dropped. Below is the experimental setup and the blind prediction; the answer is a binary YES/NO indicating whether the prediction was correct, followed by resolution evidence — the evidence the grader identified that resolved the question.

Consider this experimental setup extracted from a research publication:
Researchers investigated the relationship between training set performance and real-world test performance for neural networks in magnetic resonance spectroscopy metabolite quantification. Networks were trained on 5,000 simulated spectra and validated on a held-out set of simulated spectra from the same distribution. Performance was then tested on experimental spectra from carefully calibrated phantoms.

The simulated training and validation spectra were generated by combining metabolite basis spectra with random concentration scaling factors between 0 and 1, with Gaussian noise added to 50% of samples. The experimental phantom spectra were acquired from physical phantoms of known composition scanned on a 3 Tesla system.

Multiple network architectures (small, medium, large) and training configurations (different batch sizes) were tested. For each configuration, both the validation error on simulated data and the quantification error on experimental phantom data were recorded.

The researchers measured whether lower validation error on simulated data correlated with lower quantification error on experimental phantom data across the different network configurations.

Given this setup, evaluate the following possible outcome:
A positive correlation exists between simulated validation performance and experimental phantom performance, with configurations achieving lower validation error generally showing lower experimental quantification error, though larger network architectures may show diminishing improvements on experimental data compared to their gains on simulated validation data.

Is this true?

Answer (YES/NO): NO